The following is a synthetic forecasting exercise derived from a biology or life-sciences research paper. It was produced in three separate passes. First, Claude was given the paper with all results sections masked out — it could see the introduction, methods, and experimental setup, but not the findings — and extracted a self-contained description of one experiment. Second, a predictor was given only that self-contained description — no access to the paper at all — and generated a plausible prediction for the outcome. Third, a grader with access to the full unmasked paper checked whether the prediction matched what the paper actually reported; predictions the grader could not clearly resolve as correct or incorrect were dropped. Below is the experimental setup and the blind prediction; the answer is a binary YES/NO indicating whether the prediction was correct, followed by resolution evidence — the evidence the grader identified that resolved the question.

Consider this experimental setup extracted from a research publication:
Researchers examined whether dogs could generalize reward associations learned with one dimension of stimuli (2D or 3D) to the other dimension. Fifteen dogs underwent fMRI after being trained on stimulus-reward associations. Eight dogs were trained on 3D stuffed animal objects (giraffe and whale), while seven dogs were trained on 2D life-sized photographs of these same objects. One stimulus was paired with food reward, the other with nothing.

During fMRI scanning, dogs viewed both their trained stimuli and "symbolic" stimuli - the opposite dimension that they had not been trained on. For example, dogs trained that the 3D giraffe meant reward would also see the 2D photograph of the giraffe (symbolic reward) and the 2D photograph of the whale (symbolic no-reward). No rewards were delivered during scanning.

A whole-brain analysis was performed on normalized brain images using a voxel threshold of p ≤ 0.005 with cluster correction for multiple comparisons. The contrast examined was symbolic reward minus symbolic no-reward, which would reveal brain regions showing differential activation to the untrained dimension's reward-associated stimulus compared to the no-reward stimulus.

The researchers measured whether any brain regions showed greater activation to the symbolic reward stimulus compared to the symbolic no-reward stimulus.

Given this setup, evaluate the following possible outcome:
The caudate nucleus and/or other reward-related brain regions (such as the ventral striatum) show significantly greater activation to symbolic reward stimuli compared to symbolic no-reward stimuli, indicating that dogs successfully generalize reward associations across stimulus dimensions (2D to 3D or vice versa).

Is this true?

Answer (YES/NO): NO